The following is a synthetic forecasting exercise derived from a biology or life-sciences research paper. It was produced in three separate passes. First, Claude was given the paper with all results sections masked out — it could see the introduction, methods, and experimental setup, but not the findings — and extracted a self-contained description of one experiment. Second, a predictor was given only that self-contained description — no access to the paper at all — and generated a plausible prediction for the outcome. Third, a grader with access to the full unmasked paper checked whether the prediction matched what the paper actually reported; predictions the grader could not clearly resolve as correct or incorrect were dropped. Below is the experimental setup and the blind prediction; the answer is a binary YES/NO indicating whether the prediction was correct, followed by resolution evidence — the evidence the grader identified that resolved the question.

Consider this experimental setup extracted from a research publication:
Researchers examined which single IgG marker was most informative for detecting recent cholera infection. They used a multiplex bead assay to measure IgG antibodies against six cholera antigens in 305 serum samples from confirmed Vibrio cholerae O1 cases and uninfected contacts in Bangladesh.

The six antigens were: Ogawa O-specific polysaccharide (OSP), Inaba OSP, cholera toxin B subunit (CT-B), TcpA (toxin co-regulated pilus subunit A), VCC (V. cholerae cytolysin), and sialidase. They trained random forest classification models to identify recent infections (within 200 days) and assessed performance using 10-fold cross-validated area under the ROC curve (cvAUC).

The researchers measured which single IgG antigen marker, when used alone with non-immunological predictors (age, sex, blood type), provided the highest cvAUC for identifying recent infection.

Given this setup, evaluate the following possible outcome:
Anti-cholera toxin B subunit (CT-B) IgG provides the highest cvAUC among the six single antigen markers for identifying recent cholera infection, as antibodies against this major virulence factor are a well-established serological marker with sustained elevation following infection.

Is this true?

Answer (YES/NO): YES